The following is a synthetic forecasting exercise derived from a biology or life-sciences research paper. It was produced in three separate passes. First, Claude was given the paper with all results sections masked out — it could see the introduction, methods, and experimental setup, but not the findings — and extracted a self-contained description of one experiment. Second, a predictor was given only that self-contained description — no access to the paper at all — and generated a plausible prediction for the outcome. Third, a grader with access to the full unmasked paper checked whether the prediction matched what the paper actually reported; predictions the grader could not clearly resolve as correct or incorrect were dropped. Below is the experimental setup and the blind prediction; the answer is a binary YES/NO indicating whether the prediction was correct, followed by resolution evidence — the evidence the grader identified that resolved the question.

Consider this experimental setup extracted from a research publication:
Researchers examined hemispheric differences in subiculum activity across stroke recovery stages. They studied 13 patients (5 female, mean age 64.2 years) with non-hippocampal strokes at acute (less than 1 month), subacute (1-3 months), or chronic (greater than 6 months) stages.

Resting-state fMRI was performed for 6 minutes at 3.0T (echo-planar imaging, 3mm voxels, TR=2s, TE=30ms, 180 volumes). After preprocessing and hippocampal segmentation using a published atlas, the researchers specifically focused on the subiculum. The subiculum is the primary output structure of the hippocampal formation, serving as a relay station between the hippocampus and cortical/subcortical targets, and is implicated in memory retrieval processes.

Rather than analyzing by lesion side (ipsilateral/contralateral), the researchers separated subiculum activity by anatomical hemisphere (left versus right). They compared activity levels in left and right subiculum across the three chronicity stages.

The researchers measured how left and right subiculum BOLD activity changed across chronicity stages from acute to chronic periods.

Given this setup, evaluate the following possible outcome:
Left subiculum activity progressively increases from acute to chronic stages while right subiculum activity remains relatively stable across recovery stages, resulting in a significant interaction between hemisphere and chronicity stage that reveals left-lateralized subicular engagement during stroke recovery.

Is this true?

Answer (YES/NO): NO